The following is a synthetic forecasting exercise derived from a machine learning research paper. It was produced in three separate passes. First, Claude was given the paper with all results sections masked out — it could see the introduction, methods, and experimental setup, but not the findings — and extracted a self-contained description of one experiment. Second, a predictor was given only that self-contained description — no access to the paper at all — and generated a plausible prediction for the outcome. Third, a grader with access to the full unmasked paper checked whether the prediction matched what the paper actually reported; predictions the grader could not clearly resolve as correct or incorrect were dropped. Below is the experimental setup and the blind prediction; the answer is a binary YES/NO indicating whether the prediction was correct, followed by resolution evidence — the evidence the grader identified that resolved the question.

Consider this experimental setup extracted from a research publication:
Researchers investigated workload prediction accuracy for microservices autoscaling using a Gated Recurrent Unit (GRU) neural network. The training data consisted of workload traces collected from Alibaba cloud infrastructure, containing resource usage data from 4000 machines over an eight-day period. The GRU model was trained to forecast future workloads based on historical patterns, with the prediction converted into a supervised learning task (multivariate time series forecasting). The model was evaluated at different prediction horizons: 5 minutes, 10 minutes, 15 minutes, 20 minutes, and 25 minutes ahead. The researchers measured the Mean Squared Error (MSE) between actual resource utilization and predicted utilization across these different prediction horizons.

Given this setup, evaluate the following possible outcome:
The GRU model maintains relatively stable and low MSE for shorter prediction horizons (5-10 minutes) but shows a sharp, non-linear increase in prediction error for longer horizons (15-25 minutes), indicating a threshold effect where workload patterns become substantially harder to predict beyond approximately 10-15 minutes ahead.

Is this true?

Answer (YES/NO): NO